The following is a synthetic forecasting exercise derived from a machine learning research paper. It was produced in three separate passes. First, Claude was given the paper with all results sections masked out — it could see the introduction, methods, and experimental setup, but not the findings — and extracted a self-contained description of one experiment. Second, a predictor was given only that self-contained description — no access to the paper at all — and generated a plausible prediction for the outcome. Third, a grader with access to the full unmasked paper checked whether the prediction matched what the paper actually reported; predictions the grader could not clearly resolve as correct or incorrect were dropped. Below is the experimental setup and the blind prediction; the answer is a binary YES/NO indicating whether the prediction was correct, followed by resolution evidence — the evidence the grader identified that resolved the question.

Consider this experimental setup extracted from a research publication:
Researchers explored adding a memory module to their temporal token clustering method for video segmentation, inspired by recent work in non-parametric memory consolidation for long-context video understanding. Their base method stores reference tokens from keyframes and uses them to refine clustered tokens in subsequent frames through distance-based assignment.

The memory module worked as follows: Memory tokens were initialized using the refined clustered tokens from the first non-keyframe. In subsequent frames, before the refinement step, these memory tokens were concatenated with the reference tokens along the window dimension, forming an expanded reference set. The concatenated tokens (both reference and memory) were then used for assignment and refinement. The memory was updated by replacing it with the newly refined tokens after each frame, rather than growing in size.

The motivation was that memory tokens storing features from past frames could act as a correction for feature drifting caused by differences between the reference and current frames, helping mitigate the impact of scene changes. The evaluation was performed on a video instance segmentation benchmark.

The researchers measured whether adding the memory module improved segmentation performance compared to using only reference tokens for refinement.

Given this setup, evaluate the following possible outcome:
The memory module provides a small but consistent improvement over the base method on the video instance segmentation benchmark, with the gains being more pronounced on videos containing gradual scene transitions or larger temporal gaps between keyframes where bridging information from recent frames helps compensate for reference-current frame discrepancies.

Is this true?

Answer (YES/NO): NO